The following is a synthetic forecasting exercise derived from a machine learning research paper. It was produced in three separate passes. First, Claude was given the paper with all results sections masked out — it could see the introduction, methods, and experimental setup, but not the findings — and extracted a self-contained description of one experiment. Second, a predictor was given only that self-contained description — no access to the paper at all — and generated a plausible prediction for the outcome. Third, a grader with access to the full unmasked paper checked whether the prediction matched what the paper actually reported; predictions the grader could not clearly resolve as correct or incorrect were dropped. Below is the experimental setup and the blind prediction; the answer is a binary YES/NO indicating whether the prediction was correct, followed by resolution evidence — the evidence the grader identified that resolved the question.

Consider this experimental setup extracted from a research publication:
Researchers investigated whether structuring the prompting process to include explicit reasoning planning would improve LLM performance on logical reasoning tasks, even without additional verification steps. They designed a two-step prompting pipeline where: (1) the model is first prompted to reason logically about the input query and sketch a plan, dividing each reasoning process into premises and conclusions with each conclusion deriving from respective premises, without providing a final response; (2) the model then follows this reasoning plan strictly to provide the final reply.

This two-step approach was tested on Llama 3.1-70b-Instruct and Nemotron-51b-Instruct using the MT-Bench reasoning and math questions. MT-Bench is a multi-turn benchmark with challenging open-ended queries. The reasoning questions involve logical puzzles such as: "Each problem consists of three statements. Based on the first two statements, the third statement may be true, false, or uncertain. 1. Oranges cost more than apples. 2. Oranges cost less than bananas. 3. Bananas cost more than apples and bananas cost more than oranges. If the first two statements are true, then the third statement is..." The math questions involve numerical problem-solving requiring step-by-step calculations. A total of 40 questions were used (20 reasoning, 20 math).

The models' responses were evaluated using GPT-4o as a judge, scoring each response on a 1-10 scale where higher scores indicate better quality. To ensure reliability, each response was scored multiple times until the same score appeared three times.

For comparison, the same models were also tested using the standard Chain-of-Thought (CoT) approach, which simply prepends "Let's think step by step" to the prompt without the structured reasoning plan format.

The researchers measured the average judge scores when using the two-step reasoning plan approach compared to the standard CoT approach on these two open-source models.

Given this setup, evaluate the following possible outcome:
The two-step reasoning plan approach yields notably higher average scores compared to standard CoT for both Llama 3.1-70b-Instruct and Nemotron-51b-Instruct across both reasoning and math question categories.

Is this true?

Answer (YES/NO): NO